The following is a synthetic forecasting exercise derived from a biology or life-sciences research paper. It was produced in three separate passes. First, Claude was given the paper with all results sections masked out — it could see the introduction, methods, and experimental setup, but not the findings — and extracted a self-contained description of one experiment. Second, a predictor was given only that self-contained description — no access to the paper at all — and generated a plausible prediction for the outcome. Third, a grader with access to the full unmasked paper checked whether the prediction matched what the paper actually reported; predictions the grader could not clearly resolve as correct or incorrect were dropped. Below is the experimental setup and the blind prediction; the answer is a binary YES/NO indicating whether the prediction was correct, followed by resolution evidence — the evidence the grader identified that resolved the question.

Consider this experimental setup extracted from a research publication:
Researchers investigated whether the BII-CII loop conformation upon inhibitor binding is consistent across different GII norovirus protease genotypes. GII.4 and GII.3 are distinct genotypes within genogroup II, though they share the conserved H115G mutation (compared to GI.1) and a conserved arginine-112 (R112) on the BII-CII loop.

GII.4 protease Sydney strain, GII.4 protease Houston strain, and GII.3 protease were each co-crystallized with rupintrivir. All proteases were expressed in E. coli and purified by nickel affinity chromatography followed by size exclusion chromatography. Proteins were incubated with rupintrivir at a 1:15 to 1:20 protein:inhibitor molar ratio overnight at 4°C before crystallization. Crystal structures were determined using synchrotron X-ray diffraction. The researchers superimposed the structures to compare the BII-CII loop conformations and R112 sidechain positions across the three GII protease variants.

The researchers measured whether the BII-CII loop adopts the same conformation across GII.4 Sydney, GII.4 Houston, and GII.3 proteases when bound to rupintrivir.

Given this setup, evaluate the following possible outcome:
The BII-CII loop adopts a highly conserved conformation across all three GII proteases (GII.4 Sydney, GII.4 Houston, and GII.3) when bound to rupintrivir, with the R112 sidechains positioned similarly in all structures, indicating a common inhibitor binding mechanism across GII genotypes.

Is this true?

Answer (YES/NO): NO